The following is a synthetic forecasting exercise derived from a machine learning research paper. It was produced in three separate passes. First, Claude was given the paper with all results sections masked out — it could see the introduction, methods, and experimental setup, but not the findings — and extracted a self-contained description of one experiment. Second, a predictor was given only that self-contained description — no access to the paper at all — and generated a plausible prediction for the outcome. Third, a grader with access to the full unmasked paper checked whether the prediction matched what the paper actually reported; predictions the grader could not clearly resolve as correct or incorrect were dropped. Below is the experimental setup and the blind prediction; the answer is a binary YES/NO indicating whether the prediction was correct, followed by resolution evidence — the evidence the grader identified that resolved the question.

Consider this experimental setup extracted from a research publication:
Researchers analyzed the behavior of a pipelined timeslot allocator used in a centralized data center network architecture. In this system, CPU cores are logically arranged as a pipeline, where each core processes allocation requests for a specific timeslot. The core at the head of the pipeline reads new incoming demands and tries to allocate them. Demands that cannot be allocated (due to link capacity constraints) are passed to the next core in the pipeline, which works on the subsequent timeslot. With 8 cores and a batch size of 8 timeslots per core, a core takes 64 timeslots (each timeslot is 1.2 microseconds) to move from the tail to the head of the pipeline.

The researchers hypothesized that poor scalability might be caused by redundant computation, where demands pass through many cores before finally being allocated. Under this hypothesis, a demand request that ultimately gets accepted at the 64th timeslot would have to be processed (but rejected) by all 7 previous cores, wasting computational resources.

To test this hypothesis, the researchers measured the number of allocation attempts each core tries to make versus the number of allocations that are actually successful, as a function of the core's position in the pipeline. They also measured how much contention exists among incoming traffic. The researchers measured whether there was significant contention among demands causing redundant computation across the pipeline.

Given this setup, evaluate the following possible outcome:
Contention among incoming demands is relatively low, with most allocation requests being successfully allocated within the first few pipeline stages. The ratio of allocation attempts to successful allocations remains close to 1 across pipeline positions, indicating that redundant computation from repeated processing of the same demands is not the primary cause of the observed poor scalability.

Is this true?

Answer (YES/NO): YES